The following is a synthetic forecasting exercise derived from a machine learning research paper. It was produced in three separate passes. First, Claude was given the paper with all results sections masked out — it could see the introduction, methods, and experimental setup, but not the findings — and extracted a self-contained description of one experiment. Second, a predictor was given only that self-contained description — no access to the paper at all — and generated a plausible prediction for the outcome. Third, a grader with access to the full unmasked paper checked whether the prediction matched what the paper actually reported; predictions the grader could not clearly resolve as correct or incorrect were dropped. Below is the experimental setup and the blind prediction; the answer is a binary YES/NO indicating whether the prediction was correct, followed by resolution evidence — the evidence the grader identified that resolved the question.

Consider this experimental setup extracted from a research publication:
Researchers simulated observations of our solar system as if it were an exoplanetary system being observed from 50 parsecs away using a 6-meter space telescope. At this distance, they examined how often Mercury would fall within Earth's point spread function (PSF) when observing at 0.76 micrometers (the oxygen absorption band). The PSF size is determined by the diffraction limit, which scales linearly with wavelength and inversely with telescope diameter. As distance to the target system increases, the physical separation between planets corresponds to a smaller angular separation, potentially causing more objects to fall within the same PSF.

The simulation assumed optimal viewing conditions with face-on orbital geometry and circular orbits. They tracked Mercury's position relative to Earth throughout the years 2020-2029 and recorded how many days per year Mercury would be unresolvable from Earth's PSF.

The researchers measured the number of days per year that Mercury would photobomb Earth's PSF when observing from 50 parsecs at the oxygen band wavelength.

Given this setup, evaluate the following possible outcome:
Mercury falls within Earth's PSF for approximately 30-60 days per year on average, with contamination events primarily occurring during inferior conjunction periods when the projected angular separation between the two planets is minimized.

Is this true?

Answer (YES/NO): NO